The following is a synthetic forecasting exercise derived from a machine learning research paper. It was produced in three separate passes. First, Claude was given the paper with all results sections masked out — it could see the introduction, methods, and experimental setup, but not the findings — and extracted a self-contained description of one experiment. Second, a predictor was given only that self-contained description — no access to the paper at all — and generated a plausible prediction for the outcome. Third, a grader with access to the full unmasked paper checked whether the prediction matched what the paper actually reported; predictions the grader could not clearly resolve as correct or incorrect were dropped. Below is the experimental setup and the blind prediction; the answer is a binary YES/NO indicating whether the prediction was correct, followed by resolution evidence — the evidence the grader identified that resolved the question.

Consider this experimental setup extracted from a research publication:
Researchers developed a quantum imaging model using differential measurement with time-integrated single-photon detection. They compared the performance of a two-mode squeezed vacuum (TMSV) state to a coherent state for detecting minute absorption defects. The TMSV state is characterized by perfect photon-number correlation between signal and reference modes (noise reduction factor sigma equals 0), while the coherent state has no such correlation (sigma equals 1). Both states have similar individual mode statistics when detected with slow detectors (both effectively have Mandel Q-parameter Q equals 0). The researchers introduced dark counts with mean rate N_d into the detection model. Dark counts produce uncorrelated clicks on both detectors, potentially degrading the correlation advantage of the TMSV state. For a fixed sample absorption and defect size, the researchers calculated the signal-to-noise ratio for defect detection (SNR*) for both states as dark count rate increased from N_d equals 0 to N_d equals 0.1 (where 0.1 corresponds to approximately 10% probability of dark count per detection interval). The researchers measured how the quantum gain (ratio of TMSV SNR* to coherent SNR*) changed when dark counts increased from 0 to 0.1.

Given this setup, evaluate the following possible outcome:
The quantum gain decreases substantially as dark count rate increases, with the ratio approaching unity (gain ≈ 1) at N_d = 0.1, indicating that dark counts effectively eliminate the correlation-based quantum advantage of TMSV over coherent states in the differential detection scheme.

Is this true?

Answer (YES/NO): NO